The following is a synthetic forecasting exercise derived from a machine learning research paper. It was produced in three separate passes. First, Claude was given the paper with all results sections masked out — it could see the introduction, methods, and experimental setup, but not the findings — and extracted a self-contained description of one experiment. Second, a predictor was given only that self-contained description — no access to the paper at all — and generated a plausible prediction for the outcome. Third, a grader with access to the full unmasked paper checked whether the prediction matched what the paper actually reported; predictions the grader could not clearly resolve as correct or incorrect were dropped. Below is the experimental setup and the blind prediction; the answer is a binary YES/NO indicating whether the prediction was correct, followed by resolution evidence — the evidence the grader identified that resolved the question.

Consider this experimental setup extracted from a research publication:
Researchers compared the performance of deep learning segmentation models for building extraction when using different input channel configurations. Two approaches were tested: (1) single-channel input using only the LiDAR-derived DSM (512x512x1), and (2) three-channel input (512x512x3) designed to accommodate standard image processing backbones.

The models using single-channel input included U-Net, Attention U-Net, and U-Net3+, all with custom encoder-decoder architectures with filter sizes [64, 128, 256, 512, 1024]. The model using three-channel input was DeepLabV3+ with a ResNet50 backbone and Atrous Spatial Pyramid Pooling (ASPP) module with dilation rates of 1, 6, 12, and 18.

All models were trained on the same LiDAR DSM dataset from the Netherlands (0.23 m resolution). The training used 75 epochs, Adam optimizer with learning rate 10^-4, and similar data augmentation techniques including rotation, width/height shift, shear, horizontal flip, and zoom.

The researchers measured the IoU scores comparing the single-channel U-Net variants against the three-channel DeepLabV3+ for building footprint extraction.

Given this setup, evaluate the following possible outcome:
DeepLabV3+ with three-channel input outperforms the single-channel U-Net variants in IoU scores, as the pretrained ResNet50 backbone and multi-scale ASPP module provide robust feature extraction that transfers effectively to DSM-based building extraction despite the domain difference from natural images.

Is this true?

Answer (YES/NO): NO